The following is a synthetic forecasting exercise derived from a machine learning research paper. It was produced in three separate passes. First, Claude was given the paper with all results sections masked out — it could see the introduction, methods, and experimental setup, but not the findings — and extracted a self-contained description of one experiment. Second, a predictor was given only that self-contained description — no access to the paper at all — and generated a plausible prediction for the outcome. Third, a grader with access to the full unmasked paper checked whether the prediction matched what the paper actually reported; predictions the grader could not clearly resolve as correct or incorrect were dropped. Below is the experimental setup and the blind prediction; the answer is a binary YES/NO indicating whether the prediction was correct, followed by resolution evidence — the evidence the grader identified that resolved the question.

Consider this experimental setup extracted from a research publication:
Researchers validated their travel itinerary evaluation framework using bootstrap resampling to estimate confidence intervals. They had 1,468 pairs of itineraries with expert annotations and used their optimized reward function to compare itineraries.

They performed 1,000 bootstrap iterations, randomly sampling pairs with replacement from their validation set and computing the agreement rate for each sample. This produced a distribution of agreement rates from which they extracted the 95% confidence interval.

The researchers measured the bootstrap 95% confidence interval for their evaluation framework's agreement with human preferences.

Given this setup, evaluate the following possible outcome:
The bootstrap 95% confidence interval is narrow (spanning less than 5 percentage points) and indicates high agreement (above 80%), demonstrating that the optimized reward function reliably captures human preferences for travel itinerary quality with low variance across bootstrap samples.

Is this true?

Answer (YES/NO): NO